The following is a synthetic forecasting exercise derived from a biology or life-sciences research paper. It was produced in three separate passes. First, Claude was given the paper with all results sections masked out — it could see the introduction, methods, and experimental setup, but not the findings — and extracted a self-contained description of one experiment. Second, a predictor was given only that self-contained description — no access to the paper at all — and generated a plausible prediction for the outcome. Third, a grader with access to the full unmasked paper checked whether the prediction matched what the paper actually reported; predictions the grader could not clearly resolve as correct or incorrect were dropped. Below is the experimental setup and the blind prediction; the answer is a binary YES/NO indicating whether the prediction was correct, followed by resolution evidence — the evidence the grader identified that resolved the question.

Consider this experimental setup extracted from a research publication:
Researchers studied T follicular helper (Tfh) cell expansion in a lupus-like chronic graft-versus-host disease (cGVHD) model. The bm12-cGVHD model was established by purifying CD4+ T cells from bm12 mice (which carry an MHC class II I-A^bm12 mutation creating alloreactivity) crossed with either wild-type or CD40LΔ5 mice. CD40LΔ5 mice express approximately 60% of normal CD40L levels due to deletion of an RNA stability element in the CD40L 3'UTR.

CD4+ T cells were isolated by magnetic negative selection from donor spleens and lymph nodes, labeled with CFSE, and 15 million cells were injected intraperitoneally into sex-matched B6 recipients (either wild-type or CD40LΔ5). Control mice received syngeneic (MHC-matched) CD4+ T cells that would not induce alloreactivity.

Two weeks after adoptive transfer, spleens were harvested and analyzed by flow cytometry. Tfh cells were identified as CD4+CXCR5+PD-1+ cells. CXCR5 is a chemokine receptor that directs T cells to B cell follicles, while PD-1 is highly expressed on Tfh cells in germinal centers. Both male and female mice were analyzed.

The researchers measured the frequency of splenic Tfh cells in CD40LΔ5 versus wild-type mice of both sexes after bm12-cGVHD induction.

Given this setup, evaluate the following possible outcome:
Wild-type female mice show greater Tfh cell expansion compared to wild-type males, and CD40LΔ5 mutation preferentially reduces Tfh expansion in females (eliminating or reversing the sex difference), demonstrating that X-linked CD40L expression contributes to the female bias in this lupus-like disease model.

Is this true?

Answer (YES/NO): NO